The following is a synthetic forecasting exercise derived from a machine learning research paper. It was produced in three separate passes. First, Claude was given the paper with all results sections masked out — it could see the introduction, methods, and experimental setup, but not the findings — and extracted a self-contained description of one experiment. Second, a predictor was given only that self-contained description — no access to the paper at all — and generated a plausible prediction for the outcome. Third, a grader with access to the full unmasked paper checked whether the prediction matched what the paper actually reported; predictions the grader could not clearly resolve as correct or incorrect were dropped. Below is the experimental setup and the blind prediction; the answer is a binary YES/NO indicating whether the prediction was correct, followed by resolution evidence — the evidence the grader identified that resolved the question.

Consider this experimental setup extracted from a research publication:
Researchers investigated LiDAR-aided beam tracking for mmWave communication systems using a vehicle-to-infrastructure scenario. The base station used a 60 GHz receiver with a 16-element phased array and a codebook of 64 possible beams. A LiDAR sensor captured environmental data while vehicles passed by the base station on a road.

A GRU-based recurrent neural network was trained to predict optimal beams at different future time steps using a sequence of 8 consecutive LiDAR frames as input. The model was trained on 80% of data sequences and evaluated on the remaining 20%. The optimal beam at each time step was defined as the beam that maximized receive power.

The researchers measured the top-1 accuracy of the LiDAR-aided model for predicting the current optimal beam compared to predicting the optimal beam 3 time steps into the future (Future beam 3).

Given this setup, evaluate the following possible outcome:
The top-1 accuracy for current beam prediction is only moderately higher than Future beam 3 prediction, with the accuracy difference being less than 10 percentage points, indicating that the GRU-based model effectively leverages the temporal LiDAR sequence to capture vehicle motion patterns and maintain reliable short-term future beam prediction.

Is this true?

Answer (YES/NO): NO